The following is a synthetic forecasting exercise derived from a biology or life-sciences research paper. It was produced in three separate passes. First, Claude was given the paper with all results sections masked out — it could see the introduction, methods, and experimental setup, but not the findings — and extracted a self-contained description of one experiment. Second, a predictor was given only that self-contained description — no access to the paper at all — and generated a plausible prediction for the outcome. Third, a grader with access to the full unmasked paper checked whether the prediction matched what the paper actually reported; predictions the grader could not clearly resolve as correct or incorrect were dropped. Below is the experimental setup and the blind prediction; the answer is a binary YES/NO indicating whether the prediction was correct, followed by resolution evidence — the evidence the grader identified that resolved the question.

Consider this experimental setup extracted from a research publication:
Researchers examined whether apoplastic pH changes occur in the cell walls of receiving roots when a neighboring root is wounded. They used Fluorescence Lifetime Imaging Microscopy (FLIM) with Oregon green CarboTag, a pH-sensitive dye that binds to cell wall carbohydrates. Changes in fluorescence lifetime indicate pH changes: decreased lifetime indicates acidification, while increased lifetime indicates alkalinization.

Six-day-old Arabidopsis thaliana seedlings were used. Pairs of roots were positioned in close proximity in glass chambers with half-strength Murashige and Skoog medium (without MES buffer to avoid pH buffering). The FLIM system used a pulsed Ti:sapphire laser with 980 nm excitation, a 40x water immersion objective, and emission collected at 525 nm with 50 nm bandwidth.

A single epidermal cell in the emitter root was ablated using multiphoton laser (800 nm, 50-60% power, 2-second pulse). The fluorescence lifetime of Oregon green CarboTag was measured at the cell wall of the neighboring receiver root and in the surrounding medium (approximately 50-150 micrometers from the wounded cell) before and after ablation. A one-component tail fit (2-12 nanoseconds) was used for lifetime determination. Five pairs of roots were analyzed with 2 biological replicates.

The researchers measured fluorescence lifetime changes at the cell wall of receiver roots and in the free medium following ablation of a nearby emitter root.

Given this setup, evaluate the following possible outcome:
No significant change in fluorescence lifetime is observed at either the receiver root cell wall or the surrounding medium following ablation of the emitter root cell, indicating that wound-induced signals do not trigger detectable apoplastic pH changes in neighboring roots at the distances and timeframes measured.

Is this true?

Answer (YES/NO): NO